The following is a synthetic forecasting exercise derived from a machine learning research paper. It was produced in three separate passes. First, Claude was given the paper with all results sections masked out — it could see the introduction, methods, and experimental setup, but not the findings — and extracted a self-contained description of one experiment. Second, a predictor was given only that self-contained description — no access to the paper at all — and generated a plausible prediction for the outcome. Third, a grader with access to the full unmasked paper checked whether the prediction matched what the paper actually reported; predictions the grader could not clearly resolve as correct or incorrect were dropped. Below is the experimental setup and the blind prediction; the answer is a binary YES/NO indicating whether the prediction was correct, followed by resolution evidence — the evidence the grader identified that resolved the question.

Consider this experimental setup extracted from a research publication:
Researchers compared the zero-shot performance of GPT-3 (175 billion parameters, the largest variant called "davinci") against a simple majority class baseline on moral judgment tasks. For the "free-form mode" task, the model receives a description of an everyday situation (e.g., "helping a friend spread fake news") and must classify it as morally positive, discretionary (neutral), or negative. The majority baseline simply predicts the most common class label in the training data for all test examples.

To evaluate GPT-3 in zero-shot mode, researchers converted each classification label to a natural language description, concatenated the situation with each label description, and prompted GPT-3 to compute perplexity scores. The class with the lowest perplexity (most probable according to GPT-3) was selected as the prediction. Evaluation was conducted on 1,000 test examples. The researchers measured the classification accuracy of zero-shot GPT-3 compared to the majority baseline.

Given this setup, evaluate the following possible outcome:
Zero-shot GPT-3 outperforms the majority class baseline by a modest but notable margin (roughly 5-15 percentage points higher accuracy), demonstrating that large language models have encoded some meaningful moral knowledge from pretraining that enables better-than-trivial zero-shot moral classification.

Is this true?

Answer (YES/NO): NO